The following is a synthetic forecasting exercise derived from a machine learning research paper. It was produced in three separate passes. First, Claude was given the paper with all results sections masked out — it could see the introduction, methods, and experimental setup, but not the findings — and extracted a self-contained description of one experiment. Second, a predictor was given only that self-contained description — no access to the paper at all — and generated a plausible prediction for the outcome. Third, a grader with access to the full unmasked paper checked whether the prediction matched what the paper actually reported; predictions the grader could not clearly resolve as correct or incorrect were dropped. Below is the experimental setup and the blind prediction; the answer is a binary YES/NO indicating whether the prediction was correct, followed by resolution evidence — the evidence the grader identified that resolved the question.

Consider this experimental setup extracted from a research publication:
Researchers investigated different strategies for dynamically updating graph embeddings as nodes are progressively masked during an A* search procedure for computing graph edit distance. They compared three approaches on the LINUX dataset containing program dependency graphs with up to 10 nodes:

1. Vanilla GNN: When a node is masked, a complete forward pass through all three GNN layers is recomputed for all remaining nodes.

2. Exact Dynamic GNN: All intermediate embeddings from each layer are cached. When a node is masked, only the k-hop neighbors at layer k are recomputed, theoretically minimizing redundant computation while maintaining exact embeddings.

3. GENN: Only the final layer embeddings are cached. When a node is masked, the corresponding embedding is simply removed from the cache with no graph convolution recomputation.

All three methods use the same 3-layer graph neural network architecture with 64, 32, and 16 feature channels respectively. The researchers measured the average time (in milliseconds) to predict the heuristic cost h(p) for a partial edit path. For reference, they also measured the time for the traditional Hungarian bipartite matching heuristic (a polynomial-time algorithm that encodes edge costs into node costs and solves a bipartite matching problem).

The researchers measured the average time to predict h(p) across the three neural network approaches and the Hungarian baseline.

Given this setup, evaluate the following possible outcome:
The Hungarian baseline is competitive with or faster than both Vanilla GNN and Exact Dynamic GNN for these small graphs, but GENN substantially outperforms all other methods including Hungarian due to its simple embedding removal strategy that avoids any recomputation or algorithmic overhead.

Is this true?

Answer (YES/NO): NO